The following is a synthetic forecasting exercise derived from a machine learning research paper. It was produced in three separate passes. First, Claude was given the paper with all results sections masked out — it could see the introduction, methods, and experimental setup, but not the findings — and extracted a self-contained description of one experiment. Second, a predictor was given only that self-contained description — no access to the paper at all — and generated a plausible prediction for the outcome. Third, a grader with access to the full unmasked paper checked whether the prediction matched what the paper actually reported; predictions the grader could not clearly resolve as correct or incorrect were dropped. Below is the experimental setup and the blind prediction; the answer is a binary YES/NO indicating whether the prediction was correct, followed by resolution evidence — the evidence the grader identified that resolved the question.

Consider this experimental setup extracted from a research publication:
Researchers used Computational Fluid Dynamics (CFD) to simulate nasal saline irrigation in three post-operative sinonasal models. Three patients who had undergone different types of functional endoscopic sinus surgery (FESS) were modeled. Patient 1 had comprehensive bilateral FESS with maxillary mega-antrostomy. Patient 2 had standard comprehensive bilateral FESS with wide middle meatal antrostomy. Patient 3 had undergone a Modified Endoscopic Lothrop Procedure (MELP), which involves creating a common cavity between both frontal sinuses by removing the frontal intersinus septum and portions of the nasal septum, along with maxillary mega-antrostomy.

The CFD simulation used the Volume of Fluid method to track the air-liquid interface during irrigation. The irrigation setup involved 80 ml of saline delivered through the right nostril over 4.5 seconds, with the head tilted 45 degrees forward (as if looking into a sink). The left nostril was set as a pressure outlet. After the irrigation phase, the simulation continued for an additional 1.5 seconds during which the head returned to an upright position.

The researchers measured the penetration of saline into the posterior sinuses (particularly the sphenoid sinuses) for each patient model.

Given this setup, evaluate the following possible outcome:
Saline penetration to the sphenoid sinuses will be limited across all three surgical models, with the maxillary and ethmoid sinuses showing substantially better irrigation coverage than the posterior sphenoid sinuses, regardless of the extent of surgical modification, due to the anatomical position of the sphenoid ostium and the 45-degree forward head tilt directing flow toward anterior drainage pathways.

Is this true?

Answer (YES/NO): YES